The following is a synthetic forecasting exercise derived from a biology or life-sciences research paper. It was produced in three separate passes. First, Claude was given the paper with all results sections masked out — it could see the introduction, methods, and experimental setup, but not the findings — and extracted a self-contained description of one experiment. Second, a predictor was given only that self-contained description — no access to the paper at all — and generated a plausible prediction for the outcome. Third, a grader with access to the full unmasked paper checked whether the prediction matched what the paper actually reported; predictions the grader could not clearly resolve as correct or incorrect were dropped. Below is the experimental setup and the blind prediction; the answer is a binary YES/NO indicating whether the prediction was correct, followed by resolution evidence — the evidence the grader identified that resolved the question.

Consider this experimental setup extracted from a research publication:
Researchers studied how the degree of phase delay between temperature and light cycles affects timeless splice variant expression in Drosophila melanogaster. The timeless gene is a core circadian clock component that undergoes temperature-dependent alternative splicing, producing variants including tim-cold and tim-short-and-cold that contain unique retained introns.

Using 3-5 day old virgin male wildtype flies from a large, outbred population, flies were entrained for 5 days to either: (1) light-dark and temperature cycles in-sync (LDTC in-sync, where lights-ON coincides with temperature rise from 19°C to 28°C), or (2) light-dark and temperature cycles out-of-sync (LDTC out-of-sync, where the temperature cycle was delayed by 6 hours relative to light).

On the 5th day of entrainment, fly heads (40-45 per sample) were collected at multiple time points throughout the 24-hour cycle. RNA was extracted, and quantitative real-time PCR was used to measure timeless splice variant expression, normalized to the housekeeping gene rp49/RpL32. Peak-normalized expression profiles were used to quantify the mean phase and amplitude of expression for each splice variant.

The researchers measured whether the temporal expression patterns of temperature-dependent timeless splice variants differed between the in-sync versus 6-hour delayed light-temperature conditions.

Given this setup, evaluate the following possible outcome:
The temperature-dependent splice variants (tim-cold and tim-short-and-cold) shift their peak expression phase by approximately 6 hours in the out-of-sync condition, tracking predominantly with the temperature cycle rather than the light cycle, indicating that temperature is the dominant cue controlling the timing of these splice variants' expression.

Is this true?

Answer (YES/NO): NO